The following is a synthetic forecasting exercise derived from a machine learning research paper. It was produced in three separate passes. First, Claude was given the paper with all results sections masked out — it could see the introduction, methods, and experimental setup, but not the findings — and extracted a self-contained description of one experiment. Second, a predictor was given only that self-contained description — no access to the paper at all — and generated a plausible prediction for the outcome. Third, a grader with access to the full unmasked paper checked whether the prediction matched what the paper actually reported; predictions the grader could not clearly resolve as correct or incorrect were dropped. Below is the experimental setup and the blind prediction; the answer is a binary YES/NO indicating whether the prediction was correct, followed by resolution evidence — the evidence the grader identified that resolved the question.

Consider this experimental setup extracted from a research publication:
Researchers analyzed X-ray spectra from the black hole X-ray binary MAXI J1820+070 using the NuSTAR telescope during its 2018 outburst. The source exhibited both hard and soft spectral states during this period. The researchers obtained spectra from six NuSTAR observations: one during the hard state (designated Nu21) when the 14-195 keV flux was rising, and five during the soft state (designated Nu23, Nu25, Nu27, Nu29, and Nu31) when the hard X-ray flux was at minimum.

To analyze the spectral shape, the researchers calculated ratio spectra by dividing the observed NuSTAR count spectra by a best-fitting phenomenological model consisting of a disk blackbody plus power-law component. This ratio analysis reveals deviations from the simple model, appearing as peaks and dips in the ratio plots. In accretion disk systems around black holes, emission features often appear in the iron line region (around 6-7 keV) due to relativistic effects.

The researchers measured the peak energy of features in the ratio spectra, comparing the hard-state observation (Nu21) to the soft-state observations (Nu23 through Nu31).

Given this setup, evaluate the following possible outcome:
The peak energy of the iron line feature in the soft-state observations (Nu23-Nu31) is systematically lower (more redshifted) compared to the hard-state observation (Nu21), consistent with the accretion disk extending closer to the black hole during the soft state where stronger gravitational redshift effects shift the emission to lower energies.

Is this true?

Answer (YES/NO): NO